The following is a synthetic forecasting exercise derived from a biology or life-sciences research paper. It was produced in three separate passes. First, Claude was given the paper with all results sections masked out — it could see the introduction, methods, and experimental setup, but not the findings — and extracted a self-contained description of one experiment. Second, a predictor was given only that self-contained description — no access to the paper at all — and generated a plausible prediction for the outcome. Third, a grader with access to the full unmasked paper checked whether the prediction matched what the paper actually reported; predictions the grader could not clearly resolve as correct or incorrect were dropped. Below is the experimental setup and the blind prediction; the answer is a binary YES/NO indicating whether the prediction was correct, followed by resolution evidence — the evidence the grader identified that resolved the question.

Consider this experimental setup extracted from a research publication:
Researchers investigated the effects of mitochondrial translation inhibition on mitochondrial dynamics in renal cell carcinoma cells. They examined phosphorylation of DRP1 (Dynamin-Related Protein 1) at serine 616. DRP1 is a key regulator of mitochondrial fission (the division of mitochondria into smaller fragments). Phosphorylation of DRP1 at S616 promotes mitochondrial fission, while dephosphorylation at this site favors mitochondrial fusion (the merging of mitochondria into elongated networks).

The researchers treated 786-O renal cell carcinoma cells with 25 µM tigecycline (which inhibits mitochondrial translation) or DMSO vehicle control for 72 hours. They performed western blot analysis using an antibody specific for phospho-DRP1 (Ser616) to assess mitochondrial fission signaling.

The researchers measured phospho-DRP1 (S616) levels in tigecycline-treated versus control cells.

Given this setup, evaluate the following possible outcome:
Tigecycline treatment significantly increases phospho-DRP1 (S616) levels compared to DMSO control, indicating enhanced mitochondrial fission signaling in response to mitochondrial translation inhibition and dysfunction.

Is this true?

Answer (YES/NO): NO